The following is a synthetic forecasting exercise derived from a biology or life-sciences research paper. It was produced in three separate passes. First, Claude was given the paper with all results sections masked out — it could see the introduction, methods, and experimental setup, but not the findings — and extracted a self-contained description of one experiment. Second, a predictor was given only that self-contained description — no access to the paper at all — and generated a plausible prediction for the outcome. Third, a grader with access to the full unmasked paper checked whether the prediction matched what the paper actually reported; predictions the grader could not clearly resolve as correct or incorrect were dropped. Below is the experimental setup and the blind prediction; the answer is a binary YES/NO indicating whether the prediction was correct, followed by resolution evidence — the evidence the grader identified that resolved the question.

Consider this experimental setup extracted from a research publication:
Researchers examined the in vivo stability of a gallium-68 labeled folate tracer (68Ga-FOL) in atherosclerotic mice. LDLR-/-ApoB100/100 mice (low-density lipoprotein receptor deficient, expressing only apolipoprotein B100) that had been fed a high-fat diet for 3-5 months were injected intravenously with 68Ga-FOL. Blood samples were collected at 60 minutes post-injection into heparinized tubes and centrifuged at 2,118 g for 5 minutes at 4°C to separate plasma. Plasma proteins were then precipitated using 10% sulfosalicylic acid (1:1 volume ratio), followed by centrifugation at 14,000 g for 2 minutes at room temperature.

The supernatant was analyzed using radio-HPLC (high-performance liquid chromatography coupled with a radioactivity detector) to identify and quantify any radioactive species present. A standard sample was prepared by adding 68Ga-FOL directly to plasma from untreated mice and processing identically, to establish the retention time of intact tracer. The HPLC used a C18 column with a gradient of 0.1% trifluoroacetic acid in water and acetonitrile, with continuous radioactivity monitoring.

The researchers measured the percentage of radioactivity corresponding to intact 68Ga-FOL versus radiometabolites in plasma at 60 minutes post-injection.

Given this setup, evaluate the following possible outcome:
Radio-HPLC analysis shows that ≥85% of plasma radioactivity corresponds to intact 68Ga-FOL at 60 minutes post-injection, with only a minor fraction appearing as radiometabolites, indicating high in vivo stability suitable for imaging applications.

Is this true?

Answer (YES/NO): NO